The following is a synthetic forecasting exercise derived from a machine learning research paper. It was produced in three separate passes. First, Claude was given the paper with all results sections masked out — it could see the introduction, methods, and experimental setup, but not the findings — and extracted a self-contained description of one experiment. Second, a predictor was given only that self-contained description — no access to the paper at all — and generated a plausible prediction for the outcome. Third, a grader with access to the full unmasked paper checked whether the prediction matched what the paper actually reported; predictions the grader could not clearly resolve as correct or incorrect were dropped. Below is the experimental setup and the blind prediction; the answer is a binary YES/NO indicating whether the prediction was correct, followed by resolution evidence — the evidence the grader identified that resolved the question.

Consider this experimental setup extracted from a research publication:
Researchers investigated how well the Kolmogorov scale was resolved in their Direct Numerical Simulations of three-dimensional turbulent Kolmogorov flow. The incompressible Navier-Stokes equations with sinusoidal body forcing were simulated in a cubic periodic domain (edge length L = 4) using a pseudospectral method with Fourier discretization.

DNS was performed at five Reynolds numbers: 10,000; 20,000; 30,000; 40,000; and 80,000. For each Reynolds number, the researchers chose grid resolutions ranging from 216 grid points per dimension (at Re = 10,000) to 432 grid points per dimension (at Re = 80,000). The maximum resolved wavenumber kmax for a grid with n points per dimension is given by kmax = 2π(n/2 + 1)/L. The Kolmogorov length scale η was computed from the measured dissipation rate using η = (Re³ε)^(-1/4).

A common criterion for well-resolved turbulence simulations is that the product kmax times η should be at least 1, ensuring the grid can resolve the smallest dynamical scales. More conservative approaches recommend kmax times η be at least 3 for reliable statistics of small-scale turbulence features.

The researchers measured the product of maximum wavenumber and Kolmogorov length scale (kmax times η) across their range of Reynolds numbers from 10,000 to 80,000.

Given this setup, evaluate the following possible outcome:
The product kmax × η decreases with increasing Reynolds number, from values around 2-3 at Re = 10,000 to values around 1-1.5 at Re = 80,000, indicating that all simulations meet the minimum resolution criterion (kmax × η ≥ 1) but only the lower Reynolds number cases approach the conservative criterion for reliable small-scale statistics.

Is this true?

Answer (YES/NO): NO